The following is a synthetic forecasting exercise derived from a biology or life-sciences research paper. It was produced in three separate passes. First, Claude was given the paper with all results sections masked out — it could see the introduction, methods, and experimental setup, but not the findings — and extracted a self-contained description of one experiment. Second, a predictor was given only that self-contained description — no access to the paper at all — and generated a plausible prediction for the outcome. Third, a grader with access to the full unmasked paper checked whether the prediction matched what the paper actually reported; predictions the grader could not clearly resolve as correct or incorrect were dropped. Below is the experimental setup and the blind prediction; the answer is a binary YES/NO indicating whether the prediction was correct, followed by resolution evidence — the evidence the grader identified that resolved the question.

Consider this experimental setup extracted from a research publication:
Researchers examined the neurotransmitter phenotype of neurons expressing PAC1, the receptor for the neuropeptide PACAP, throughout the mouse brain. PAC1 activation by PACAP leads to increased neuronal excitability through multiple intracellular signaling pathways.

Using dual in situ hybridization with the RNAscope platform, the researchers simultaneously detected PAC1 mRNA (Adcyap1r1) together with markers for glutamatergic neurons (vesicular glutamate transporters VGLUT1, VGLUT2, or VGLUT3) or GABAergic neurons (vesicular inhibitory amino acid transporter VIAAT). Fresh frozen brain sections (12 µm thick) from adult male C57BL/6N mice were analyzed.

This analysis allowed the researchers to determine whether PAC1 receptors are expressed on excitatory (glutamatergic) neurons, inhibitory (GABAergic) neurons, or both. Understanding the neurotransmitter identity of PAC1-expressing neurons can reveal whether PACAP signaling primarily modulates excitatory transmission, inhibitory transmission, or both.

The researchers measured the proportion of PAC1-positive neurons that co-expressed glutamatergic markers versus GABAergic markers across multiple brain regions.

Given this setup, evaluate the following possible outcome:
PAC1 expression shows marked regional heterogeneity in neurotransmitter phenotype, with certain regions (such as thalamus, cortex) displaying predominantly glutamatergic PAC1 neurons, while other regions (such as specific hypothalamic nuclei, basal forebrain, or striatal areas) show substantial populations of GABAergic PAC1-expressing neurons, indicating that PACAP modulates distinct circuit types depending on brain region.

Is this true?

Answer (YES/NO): YES